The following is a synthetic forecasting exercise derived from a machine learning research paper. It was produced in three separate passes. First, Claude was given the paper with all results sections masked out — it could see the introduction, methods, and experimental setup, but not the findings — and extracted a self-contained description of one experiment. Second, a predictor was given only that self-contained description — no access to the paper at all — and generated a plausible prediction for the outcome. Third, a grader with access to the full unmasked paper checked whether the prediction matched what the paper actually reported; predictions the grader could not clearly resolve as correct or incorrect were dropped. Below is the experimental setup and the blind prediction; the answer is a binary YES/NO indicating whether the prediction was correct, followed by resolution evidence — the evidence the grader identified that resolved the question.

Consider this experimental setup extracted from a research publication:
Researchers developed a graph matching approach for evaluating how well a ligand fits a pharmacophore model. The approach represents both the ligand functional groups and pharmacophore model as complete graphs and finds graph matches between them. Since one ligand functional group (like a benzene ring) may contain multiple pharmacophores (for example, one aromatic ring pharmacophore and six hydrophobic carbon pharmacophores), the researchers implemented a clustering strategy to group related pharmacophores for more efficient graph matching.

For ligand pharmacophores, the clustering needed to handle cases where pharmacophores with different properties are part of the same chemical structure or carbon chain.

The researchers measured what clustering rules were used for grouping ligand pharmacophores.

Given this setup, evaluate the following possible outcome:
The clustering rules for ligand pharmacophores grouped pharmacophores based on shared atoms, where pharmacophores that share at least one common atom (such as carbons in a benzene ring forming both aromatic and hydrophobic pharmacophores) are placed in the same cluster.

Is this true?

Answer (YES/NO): NO